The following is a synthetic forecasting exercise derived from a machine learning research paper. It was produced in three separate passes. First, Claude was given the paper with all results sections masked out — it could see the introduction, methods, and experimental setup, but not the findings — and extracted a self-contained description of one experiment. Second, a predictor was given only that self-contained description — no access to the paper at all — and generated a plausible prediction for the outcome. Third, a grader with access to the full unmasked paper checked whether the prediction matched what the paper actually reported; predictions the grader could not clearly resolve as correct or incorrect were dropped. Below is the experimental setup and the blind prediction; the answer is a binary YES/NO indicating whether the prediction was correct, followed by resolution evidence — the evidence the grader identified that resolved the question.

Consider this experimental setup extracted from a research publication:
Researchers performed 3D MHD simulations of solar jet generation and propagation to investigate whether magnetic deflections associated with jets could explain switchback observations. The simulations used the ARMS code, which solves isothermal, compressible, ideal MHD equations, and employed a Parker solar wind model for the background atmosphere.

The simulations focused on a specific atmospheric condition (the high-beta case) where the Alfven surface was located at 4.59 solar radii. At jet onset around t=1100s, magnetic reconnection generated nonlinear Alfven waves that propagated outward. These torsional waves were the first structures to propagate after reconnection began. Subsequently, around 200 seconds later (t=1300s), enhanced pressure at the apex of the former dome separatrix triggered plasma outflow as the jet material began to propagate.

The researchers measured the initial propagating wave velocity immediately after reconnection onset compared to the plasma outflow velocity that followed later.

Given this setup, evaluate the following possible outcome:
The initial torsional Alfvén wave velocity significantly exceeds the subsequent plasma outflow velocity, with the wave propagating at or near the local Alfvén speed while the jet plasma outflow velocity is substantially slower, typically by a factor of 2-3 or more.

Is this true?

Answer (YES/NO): NO